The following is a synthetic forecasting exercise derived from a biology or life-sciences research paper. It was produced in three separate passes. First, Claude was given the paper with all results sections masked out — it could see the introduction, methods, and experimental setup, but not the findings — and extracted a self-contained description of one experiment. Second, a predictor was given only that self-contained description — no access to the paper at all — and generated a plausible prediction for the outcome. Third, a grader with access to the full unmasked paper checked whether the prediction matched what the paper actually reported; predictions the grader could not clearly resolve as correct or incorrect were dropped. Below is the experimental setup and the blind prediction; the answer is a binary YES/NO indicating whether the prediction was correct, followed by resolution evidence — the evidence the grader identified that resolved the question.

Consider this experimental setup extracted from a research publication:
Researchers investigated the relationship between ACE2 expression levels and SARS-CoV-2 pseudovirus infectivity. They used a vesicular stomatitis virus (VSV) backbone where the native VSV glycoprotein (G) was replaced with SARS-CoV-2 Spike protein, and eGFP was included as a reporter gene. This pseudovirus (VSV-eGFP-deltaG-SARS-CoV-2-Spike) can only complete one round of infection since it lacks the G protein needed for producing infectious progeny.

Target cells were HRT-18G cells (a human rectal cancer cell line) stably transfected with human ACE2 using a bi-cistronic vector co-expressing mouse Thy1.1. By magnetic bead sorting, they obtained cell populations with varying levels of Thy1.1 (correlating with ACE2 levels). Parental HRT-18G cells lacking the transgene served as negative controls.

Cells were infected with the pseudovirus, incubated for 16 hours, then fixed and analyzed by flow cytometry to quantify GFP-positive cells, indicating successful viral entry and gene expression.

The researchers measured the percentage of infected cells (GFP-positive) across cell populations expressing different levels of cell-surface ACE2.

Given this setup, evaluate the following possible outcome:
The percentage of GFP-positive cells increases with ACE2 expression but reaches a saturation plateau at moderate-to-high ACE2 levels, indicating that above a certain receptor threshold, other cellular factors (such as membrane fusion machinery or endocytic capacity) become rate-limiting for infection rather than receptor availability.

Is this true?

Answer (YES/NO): NO